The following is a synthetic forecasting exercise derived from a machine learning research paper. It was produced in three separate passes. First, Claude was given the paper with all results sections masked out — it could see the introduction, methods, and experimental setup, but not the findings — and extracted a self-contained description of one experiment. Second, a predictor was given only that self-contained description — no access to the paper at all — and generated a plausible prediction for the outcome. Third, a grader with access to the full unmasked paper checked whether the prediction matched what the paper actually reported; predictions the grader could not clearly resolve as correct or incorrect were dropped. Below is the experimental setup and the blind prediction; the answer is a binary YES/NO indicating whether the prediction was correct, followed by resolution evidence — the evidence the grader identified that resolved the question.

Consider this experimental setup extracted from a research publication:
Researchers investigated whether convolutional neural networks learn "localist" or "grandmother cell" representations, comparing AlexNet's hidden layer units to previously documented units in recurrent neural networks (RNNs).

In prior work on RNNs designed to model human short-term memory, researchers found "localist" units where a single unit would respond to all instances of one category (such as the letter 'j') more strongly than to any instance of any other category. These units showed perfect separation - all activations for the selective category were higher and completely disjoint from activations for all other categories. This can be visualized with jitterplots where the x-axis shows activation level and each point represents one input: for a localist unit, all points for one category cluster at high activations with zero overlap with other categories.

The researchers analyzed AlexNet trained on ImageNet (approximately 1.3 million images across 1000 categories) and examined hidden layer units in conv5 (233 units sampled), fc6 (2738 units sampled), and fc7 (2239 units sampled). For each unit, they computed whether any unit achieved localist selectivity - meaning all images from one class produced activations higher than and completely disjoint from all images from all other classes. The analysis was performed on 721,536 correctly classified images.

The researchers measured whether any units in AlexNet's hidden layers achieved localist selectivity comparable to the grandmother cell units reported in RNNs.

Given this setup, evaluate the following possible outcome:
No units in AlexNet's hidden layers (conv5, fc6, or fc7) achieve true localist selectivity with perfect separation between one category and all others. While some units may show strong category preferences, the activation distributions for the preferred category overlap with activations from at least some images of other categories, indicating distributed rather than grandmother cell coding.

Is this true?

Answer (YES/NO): YES